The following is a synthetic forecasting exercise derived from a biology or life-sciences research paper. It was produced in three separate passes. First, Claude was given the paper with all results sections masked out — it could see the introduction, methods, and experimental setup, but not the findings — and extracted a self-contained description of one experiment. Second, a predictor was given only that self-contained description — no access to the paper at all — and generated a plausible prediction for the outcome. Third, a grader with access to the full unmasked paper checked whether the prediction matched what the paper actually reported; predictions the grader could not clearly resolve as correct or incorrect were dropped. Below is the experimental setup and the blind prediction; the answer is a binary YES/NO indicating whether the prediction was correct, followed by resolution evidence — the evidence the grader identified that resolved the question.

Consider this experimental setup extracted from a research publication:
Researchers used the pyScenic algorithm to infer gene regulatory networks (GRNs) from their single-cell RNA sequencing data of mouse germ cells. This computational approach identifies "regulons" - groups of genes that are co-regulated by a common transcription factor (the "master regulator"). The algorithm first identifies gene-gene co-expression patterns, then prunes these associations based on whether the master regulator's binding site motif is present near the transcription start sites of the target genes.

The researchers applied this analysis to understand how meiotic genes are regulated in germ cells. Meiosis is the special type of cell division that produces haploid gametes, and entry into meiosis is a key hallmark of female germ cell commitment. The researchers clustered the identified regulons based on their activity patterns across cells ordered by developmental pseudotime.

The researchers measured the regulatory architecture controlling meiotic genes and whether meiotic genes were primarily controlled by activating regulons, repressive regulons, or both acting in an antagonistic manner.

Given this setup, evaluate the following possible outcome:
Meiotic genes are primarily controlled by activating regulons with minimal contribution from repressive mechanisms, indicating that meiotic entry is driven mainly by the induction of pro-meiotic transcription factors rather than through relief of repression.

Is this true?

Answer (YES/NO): NO